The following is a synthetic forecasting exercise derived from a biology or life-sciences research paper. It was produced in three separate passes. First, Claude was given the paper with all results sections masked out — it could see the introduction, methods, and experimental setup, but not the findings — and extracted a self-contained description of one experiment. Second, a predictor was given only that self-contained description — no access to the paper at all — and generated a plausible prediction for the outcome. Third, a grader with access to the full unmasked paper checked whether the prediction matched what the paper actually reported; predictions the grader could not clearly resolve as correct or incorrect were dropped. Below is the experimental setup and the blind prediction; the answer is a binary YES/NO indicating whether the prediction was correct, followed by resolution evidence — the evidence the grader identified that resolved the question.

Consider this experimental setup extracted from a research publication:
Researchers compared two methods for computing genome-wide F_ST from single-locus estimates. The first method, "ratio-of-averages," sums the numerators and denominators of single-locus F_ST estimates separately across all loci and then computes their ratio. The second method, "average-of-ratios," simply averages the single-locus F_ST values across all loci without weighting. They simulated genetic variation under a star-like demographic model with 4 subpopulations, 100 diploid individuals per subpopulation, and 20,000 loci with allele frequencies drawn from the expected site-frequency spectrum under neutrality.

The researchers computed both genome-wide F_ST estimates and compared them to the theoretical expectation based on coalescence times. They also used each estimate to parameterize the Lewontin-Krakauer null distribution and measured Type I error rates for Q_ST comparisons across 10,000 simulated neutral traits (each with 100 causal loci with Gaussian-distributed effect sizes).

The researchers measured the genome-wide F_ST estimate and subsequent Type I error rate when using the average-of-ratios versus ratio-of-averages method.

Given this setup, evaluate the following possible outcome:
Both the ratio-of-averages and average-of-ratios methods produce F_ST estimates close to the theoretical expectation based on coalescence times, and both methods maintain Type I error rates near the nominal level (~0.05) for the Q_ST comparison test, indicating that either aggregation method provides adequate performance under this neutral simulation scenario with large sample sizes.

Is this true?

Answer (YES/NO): NO